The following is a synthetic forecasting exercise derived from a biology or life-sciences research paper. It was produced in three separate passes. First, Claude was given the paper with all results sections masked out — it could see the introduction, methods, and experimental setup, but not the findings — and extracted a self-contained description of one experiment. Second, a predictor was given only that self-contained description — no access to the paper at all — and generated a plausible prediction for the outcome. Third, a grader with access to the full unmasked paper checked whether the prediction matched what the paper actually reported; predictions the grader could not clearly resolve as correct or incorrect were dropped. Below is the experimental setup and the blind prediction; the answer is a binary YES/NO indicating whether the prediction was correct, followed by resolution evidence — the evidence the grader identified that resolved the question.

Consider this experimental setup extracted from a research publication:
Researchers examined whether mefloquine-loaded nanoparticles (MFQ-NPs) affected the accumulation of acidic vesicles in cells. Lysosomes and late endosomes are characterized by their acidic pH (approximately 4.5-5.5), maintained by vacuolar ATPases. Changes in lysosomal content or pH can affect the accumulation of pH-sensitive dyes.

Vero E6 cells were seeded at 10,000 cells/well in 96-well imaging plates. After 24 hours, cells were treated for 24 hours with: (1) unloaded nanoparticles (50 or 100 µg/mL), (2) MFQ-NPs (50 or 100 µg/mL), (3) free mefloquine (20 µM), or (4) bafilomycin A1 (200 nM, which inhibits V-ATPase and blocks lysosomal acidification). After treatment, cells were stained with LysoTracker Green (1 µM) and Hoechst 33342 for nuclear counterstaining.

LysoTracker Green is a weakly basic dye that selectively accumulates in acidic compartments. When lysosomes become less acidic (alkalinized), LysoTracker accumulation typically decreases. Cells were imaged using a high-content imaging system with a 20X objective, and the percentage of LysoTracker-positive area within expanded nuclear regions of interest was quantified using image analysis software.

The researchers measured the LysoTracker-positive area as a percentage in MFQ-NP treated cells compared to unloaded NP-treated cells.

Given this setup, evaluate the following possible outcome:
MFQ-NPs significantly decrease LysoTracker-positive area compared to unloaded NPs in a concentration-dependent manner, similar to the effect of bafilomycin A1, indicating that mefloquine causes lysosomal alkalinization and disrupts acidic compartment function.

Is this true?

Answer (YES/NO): NO